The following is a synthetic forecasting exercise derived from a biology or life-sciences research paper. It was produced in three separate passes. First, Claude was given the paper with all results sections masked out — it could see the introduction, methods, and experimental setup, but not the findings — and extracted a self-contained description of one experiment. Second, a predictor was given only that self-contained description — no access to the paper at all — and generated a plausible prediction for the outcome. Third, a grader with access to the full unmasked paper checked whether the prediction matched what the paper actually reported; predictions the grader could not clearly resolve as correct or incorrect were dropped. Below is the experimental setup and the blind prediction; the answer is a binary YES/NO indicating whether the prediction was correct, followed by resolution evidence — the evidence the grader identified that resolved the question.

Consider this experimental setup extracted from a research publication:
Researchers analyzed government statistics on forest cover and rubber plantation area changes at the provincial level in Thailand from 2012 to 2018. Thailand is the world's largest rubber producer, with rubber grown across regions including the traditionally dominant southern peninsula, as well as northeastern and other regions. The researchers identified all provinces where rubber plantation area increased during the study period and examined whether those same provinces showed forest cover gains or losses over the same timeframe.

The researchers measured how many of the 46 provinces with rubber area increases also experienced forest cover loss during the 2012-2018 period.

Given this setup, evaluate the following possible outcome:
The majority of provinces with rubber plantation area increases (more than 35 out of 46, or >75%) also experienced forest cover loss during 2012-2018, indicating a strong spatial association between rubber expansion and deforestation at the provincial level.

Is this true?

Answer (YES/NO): NO